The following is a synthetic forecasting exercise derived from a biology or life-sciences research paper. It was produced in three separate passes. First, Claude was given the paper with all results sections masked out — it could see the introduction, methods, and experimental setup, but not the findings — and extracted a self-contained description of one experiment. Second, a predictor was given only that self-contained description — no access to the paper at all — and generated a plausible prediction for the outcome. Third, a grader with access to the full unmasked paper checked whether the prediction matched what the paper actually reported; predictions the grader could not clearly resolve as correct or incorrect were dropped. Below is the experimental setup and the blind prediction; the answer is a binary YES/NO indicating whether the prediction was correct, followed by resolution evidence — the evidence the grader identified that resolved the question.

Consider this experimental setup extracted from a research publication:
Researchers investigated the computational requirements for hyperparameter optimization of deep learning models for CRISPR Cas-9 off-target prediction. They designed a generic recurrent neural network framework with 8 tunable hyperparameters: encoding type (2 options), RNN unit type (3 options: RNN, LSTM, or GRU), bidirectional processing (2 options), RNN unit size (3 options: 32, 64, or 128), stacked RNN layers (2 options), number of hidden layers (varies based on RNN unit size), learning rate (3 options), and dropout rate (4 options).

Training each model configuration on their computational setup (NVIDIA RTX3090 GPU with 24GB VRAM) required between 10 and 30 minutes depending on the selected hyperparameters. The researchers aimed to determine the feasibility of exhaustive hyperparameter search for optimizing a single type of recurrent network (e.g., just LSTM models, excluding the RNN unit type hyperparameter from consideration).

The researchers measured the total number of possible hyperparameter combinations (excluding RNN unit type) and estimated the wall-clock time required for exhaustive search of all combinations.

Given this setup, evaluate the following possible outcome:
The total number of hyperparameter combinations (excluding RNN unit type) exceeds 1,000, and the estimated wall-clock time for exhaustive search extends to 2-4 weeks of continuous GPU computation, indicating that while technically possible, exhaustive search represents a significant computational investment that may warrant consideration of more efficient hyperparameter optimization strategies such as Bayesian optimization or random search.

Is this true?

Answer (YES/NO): NO